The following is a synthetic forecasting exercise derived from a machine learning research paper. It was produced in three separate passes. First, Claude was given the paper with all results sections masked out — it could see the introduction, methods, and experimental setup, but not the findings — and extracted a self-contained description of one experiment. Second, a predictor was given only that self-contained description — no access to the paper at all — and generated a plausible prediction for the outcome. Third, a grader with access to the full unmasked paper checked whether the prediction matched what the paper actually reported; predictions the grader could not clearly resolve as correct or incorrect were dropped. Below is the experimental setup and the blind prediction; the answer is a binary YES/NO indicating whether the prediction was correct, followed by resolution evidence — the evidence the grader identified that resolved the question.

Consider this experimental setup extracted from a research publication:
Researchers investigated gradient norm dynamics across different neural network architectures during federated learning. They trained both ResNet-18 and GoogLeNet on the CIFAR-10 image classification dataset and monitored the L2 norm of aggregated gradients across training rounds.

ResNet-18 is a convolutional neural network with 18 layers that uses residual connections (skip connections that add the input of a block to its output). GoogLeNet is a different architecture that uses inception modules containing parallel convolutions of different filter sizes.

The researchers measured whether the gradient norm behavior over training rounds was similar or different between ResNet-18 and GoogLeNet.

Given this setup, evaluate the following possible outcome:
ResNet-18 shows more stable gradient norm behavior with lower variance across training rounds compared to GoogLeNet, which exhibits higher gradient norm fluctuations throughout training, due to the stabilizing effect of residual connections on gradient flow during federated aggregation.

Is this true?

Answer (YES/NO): NO